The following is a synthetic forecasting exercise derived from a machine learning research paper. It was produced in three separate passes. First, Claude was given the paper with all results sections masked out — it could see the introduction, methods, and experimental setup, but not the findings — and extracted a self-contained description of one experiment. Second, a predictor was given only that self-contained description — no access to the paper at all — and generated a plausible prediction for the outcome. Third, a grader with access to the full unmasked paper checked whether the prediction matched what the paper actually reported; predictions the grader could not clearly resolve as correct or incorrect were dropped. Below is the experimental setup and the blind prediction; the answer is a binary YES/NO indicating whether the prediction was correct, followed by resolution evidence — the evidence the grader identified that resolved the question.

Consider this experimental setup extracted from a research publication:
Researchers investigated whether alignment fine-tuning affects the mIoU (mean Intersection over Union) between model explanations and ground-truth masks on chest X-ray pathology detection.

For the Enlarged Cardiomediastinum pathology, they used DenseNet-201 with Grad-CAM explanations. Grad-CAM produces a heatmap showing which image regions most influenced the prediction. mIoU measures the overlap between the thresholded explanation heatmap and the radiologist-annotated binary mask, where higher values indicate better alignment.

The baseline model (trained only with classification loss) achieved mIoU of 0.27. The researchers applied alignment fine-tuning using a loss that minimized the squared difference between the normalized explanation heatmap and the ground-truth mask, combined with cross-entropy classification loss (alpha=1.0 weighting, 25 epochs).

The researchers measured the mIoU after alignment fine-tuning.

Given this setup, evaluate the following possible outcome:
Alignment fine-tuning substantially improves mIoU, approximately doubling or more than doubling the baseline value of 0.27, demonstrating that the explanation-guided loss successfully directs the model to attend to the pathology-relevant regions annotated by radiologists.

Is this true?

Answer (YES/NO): YES